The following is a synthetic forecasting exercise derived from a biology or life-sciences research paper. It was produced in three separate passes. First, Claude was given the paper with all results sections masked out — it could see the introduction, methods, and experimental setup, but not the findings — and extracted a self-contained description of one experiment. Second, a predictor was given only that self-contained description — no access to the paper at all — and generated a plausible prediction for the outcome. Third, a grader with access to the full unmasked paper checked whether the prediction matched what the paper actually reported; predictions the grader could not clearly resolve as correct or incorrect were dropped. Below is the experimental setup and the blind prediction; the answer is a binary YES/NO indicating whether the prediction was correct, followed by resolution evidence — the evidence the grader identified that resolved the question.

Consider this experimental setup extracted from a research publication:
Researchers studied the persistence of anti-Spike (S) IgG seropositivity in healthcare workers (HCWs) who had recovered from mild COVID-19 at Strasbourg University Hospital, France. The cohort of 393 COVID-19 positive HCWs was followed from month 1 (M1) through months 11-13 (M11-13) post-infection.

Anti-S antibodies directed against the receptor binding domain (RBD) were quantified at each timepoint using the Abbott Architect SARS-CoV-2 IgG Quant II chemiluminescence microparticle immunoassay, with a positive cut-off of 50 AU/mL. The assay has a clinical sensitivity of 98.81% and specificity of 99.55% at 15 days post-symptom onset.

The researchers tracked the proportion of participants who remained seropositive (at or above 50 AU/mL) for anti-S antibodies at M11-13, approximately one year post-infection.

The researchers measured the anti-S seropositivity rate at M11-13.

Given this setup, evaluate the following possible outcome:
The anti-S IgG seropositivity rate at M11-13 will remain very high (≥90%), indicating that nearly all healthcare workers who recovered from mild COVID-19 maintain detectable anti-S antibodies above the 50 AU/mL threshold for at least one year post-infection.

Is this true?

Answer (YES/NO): YES